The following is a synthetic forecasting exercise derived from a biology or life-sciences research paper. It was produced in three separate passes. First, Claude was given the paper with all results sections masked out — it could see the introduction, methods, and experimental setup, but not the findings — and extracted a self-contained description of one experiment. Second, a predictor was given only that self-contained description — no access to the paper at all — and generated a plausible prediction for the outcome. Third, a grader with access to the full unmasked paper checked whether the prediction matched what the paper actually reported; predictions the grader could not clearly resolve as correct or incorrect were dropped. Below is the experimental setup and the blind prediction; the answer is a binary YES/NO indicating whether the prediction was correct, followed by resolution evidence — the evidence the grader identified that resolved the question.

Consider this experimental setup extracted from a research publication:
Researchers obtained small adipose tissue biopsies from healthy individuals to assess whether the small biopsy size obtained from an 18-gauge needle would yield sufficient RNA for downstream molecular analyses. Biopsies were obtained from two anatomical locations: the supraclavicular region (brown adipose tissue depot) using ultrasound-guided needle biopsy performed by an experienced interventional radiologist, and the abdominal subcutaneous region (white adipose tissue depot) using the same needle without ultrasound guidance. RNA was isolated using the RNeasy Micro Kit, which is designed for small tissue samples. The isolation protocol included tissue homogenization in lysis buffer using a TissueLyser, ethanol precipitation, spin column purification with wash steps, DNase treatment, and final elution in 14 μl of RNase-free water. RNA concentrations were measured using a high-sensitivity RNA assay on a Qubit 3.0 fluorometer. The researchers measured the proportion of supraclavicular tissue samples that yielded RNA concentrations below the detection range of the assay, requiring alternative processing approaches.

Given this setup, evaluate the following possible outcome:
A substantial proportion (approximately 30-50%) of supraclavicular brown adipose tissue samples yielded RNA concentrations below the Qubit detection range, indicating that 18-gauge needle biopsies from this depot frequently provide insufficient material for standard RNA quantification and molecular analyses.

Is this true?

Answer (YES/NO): NO